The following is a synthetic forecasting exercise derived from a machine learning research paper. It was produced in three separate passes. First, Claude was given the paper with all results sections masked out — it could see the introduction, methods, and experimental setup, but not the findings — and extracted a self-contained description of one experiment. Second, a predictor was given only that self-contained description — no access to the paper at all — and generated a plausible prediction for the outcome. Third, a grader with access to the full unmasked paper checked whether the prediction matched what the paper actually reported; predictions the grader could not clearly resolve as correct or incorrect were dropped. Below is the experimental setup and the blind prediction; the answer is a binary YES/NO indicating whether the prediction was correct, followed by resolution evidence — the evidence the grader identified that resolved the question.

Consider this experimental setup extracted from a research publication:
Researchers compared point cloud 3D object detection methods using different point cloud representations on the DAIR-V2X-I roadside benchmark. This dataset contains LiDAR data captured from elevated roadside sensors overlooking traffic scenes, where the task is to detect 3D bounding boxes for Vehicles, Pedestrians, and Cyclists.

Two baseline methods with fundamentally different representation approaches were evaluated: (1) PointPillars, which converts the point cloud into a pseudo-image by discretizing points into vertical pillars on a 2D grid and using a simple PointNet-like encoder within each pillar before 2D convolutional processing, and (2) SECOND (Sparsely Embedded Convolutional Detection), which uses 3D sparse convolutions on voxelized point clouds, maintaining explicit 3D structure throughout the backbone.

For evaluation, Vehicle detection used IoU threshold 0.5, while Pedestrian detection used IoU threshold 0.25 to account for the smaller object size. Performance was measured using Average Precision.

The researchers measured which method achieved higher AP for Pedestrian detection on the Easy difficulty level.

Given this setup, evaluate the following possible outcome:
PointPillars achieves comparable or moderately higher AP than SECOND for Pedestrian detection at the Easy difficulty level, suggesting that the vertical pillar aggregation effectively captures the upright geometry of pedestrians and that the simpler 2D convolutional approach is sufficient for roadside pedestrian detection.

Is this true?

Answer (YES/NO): NO